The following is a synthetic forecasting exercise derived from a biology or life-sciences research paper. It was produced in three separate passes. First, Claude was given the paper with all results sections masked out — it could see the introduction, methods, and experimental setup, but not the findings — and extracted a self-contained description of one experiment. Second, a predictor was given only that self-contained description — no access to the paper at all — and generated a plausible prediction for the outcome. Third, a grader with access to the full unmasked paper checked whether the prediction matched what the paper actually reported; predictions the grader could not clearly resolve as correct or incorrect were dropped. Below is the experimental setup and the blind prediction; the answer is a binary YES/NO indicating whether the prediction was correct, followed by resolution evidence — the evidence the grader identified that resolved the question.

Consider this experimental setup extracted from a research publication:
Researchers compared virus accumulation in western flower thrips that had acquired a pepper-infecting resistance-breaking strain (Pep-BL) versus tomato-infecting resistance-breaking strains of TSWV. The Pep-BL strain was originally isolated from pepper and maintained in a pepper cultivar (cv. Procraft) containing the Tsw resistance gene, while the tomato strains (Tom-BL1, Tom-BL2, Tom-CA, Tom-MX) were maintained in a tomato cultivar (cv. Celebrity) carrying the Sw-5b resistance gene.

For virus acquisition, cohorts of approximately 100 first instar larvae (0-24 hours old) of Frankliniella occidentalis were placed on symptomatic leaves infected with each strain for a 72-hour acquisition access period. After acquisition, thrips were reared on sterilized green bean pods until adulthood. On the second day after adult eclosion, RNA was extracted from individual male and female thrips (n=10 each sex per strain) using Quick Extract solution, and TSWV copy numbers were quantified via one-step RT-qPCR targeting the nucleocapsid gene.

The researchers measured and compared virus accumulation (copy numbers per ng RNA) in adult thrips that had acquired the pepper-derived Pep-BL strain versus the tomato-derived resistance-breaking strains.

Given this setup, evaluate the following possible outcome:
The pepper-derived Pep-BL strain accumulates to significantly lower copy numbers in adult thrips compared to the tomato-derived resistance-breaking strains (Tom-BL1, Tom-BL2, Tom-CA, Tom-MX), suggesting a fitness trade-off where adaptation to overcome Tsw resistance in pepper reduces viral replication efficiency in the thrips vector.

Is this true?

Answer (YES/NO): NO